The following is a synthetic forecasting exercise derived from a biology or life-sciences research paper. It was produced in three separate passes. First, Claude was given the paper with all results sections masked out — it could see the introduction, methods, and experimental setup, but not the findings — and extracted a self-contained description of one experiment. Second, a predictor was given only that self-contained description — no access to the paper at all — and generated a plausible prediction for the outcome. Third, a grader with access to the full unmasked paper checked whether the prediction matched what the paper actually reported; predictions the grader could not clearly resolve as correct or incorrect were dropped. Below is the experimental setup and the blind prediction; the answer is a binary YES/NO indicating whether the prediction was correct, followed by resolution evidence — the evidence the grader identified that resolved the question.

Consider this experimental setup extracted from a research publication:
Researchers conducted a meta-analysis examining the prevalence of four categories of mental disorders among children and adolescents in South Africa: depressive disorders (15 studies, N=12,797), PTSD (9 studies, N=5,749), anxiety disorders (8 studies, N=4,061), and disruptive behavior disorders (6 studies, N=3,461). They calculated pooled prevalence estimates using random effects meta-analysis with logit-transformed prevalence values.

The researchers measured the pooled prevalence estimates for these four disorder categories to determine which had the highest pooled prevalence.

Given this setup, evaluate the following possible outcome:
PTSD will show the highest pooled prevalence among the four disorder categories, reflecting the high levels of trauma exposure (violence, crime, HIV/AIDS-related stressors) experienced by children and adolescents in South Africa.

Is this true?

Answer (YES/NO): YES